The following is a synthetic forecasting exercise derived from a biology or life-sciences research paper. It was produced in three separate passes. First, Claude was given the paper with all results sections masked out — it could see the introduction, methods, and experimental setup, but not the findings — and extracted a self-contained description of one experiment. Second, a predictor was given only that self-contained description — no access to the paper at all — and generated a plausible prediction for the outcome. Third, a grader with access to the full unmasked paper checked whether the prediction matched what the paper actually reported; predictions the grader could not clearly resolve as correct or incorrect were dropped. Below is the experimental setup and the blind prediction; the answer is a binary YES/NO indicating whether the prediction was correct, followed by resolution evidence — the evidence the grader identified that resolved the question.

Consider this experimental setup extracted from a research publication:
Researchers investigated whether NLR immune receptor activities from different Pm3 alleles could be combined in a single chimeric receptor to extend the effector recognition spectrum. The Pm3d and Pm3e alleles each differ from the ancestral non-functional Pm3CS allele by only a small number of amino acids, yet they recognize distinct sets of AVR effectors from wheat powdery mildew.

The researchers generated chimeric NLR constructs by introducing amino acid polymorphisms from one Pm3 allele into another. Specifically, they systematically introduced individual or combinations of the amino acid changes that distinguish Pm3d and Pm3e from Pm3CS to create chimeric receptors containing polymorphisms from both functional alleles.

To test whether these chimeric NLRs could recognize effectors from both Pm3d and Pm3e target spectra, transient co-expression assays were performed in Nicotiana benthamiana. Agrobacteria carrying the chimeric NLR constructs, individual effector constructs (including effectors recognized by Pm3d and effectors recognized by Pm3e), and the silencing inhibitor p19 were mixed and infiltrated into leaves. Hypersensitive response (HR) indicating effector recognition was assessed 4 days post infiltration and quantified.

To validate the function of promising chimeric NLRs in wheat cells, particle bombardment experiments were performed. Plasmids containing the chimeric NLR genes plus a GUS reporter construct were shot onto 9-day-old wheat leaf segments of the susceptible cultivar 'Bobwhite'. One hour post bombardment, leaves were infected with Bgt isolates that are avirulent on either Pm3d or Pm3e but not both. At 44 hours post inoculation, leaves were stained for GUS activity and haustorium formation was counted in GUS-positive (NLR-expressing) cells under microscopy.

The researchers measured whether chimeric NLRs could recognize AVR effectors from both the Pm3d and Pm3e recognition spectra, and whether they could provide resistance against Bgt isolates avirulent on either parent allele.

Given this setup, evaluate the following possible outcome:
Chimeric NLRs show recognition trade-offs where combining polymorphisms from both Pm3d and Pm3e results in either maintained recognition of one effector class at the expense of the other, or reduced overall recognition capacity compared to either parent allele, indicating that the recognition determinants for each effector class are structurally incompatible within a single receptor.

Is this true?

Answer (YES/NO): NO